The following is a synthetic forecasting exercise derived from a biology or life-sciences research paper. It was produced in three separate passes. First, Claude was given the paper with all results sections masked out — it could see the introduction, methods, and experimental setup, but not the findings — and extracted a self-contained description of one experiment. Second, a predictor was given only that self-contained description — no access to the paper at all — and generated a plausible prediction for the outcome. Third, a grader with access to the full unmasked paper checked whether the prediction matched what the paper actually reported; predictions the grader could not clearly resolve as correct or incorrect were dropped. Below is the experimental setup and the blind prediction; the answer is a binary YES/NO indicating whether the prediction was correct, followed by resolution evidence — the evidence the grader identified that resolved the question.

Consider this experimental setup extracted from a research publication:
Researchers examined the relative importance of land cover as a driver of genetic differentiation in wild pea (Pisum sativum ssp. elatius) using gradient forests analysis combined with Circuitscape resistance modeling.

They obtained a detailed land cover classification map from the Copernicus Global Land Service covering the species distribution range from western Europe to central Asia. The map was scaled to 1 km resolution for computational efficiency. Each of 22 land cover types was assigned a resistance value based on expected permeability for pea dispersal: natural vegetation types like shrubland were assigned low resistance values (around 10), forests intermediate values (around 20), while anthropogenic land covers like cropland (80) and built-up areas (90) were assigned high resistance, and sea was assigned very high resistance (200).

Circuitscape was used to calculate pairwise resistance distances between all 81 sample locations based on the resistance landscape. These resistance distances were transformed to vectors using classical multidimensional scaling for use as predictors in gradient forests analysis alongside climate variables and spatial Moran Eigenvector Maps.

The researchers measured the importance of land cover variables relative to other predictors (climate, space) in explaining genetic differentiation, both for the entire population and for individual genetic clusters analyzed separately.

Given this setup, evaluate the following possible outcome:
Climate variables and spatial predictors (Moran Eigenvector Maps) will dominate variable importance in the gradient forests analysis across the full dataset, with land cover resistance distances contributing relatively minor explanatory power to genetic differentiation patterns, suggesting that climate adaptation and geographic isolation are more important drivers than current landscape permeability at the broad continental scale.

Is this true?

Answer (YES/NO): YES